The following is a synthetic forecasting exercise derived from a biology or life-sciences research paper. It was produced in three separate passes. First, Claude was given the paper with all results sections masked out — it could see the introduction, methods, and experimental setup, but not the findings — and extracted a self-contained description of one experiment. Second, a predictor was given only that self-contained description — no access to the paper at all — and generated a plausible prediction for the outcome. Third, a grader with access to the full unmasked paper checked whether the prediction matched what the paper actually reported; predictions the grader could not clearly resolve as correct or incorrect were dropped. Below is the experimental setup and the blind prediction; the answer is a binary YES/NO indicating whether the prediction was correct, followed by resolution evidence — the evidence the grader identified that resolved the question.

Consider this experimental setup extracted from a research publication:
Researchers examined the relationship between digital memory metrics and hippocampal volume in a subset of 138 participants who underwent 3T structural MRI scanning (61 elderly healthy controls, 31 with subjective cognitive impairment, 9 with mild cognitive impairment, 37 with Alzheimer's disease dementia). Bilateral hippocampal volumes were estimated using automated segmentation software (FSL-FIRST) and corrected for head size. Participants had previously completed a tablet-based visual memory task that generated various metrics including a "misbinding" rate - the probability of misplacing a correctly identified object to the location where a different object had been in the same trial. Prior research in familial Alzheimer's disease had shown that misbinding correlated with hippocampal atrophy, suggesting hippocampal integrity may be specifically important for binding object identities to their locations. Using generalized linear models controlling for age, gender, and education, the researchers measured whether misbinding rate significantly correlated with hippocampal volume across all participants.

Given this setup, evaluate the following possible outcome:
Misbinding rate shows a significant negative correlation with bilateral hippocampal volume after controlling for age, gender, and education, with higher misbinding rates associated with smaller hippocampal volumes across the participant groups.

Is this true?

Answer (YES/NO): YES